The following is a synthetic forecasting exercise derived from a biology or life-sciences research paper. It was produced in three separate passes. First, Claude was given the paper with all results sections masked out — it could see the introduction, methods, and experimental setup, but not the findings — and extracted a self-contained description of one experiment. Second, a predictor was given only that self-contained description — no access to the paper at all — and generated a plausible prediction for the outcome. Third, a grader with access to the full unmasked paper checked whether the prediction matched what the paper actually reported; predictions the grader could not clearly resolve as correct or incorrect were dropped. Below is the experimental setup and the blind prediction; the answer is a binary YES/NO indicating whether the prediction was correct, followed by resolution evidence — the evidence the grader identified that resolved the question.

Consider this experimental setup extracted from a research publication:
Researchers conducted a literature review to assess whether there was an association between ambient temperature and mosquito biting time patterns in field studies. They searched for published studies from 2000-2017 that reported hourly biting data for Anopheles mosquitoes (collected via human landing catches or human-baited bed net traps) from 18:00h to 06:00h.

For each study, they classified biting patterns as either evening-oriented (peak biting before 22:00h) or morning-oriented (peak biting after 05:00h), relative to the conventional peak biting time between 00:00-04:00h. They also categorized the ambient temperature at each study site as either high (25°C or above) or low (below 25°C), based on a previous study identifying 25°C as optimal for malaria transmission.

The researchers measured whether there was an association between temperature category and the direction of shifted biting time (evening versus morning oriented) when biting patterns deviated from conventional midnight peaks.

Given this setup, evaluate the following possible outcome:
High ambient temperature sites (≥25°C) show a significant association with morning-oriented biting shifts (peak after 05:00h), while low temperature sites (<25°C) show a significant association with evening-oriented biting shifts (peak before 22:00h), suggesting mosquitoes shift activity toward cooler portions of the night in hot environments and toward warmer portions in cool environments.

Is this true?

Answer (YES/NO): NO